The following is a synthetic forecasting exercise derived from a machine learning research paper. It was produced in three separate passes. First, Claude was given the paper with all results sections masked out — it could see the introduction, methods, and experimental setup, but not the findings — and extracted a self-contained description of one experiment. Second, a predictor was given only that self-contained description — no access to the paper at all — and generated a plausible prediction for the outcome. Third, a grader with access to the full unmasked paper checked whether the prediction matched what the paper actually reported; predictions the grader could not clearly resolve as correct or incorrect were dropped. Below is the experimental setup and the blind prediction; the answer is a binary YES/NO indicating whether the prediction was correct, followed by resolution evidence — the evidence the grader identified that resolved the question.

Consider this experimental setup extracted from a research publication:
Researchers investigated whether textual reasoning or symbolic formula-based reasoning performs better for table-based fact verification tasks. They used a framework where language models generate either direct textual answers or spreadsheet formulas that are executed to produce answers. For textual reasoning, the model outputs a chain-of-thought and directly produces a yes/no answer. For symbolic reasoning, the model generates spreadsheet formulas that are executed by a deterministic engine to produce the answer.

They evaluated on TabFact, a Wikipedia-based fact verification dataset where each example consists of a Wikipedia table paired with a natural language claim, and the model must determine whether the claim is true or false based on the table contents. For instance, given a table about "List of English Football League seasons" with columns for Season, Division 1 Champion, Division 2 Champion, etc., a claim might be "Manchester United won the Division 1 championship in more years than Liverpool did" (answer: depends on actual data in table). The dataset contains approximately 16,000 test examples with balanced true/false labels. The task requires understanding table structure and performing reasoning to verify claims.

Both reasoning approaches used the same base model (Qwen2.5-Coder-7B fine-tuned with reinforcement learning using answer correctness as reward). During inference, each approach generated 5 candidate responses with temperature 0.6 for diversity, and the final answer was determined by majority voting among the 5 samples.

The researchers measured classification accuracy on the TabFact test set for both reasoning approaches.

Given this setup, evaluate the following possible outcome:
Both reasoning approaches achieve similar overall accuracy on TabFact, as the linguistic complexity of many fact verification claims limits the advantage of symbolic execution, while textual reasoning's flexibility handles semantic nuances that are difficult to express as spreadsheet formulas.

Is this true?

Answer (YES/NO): NO